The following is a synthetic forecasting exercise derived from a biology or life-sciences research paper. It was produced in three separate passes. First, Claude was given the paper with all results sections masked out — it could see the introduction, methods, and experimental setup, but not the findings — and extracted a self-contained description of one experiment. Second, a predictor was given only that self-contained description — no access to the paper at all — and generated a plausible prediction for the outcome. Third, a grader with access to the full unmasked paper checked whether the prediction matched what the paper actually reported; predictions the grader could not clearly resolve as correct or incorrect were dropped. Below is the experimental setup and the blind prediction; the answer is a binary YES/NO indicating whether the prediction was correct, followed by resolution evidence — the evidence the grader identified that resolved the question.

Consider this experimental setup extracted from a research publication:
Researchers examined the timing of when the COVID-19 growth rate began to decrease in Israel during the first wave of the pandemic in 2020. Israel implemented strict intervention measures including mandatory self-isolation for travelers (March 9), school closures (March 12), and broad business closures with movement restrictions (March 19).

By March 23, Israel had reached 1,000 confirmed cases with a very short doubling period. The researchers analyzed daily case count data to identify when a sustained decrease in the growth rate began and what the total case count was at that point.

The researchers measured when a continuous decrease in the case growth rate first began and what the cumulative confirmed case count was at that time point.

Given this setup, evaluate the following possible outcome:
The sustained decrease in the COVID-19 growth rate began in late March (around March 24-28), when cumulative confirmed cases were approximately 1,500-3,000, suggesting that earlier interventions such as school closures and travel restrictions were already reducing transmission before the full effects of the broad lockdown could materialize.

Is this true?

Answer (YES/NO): NO